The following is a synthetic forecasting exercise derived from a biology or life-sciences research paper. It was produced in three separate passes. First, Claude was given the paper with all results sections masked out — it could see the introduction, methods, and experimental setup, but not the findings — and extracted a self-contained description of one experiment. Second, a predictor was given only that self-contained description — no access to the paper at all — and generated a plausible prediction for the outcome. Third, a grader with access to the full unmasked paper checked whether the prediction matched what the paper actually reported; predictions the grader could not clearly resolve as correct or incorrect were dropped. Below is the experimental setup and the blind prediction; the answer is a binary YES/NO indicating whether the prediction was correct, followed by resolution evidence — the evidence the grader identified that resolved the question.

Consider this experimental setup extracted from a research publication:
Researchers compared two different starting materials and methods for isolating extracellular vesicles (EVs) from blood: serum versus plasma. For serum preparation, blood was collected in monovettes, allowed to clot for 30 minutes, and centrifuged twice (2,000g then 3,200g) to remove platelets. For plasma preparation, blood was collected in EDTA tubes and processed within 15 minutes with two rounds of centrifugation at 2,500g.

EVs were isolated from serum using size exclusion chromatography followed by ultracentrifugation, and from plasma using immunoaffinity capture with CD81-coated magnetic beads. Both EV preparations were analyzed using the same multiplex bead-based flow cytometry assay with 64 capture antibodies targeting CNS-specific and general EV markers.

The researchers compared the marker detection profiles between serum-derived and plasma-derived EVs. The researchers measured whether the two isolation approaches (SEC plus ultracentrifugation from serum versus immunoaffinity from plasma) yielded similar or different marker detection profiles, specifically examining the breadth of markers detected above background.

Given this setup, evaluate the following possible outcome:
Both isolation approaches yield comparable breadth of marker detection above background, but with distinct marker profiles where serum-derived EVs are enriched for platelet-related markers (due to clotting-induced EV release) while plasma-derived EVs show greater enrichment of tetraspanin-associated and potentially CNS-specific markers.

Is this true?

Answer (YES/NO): NO